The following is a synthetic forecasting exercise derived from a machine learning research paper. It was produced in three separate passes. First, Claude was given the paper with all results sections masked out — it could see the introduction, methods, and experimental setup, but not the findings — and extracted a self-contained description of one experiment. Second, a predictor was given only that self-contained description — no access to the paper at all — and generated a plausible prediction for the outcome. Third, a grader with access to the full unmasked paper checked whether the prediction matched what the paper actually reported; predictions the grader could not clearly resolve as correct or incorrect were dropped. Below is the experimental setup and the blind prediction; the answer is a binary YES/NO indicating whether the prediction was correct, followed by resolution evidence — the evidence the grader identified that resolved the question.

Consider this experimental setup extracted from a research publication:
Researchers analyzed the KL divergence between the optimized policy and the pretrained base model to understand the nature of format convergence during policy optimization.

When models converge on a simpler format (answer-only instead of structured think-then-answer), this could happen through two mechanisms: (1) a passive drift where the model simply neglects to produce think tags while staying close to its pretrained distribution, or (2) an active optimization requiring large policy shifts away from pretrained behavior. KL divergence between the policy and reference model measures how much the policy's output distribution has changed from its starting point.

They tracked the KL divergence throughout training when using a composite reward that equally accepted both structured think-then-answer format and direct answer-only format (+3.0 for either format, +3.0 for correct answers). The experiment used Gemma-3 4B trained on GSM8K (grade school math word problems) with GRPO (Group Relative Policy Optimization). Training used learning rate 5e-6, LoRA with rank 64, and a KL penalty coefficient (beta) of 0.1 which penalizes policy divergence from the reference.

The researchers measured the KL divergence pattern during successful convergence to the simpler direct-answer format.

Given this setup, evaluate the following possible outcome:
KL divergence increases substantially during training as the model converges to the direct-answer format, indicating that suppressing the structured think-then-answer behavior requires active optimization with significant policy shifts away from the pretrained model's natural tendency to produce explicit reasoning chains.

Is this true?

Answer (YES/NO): YES